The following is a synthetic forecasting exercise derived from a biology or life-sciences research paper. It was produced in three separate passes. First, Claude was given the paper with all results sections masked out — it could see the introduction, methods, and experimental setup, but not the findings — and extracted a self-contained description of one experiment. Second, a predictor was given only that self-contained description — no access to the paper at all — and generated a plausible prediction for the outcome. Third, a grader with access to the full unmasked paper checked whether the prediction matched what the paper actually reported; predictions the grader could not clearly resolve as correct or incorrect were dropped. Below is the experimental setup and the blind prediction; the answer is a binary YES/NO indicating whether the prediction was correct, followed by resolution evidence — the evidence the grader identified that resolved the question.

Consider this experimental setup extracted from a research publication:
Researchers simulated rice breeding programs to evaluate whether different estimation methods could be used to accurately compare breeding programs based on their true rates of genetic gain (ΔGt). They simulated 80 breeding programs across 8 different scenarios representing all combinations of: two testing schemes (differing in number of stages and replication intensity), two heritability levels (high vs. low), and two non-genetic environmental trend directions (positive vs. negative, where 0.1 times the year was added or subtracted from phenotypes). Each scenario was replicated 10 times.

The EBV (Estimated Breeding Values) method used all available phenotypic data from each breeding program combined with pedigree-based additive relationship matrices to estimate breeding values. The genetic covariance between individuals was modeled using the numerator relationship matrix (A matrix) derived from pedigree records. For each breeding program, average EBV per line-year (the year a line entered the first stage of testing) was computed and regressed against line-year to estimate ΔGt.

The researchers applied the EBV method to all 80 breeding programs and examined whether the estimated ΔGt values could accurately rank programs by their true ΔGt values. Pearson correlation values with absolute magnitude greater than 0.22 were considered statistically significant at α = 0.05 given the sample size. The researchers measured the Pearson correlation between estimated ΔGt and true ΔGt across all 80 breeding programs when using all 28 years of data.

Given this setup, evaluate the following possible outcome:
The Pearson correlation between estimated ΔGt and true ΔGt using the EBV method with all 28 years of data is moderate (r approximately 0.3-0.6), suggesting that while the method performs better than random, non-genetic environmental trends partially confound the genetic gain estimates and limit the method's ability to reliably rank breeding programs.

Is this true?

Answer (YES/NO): NO